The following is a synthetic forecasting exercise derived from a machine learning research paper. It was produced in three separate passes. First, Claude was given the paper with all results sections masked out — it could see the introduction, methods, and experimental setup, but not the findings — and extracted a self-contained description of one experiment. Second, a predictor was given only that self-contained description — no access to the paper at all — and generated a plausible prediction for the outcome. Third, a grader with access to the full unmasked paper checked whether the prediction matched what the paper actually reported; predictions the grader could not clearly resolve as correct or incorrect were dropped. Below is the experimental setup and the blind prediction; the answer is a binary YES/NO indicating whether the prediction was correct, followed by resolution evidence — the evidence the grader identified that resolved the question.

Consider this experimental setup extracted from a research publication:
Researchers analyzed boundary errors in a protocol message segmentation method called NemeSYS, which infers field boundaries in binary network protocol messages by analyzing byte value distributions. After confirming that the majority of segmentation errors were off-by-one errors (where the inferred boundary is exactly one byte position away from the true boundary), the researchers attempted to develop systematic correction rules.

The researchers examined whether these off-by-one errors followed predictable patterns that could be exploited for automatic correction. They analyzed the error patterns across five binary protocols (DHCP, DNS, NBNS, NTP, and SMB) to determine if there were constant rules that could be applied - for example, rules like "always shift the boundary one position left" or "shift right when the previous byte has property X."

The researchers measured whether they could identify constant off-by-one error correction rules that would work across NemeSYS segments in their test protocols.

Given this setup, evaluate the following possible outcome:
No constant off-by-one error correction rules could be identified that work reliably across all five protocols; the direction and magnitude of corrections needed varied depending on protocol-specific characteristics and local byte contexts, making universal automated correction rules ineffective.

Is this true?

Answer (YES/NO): NO